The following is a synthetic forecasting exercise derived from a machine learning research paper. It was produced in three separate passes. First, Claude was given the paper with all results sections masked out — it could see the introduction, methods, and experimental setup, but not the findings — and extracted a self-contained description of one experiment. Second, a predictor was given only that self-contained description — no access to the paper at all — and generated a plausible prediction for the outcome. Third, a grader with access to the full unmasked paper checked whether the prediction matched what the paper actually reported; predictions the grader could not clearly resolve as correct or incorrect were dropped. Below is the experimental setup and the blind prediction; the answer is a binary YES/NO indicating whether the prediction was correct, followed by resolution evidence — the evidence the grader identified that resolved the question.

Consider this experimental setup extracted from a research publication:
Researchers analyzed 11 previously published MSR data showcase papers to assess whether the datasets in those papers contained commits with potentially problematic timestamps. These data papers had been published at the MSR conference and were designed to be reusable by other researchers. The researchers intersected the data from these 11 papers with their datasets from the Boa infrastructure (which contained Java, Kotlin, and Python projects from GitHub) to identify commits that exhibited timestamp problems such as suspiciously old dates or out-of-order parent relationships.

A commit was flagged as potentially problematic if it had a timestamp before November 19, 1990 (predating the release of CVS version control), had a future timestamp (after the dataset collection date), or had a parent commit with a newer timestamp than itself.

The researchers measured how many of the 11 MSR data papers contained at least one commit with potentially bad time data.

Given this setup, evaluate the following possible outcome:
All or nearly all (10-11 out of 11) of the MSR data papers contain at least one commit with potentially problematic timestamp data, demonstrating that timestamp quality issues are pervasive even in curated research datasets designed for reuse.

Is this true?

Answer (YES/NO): NO